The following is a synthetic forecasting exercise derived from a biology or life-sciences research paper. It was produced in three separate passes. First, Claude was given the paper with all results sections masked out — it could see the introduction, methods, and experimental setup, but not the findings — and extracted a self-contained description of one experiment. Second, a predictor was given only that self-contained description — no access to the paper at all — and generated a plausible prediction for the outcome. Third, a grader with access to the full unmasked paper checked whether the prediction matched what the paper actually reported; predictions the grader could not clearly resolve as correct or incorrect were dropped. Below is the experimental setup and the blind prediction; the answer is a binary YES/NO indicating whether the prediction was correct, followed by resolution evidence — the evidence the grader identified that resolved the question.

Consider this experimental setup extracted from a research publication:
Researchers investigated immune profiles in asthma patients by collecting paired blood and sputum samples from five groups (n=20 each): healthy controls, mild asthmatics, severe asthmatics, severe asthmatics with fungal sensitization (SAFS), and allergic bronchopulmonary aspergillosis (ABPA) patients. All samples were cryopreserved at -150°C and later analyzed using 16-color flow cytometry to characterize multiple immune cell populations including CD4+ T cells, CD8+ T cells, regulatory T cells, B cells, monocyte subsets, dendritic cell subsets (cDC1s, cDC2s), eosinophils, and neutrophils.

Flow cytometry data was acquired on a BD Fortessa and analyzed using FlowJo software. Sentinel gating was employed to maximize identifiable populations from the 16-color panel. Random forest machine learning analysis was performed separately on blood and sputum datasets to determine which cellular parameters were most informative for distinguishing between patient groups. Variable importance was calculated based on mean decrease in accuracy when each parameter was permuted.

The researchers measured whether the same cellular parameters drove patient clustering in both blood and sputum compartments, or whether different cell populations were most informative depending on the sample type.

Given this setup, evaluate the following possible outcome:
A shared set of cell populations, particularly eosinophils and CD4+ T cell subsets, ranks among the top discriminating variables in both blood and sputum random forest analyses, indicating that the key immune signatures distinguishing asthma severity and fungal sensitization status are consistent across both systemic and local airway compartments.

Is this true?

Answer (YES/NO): NO